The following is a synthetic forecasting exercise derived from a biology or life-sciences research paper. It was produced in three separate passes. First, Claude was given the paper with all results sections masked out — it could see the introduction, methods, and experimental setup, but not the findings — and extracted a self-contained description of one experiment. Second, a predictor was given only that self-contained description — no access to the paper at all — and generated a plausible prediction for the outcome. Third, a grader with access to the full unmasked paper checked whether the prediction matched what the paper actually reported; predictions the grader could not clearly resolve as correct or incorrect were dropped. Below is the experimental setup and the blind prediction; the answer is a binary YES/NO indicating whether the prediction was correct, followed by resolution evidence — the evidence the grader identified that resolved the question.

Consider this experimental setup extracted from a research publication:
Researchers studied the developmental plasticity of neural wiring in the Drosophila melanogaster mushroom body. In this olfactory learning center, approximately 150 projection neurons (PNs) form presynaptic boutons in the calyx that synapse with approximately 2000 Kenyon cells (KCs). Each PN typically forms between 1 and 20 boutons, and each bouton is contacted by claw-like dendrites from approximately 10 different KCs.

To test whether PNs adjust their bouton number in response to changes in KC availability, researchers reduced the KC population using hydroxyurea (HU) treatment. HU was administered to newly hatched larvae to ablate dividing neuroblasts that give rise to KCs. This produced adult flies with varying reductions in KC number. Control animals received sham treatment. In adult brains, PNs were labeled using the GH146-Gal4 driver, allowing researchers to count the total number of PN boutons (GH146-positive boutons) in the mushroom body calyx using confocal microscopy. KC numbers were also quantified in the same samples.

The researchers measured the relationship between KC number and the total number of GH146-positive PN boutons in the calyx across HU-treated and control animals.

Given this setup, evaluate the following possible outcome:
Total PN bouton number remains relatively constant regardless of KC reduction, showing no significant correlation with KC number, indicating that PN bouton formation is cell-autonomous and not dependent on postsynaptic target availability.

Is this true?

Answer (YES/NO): NO